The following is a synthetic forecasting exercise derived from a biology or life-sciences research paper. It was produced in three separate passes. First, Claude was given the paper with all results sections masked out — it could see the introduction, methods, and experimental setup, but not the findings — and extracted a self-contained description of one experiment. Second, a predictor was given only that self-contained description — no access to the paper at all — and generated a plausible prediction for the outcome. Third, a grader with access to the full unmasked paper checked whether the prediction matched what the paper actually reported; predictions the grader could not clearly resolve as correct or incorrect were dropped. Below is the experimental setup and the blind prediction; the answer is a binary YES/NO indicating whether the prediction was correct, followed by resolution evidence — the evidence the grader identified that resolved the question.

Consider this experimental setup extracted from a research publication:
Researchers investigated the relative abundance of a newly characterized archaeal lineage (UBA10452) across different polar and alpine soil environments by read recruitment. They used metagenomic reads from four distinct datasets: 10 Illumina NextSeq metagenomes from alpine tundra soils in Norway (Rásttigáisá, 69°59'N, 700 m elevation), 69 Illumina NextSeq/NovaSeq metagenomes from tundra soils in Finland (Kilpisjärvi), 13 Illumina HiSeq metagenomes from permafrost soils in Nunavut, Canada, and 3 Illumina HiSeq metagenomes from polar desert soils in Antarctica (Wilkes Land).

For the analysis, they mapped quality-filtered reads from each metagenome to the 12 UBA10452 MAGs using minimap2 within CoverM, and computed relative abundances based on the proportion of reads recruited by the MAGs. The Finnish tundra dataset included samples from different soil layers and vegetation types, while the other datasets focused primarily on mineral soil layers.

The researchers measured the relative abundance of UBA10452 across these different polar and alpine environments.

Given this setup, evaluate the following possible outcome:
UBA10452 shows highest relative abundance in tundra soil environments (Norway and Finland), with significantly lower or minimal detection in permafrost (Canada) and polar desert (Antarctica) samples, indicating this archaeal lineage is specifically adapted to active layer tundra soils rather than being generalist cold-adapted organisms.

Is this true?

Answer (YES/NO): NO